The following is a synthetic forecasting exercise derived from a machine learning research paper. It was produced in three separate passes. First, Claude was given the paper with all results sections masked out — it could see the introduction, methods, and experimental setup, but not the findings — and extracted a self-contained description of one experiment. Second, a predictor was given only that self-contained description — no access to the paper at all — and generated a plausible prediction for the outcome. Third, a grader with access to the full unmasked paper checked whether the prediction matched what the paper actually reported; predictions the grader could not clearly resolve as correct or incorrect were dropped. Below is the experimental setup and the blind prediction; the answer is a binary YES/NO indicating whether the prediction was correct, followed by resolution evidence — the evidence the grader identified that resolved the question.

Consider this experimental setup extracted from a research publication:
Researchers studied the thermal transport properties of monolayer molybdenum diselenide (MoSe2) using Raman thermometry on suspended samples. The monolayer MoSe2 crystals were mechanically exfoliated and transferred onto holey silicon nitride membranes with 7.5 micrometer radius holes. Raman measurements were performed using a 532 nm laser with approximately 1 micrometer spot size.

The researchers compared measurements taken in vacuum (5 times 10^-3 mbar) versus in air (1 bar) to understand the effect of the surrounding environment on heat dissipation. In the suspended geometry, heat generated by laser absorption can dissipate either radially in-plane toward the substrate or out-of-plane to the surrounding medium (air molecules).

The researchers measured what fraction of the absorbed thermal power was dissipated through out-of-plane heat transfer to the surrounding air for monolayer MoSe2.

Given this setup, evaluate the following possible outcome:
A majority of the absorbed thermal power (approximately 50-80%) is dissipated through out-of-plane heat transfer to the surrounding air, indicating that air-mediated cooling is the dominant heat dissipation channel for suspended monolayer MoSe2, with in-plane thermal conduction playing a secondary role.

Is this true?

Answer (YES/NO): NO